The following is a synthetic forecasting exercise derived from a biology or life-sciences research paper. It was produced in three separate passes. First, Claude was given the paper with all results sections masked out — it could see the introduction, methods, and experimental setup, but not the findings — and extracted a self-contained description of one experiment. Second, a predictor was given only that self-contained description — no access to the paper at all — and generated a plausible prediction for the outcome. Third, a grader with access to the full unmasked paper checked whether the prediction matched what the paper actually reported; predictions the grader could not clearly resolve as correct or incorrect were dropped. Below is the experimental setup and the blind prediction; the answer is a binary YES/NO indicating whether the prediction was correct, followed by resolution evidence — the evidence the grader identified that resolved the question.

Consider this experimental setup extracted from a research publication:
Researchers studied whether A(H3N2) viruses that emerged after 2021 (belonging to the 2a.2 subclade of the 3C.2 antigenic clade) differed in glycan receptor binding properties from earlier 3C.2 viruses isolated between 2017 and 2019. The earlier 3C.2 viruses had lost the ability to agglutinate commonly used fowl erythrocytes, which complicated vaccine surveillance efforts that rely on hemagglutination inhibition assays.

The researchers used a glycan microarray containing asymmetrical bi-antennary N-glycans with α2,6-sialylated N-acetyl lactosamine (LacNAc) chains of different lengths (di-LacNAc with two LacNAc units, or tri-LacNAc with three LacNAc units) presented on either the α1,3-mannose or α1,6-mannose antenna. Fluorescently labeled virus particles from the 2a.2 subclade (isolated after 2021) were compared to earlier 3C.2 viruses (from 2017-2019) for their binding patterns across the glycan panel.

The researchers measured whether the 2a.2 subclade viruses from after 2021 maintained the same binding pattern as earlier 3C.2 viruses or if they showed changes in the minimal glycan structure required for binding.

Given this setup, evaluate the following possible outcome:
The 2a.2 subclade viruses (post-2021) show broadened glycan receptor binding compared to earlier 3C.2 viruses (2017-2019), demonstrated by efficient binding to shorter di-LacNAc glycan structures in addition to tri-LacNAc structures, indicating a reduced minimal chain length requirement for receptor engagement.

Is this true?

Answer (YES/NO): YES